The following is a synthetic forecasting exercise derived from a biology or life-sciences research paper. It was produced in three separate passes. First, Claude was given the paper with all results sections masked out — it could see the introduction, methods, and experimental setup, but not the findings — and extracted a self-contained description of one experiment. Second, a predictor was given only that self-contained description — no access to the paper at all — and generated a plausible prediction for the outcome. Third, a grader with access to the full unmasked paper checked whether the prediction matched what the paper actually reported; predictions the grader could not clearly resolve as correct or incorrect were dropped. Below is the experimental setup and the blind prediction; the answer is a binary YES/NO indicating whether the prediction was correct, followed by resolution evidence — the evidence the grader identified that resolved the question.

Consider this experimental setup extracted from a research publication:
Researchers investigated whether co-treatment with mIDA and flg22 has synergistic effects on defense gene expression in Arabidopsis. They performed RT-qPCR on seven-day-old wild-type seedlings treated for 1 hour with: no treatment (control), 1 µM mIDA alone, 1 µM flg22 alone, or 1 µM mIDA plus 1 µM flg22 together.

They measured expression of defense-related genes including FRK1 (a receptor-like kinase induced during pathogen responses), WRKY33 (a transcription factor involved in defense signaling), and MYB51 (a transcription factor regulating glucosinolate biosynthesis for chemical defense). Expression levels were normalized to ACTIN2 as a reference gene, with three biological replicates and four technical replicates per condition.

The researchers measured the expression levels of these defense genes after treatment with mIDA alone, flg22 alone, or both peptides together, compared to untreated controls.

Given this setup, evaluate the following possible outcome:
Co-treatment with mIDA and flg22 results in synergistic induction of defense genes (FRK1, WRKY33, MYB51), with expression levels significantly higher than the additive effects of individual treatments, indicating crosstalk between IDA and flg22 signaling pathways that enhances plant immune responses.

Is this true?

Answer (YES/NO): YES